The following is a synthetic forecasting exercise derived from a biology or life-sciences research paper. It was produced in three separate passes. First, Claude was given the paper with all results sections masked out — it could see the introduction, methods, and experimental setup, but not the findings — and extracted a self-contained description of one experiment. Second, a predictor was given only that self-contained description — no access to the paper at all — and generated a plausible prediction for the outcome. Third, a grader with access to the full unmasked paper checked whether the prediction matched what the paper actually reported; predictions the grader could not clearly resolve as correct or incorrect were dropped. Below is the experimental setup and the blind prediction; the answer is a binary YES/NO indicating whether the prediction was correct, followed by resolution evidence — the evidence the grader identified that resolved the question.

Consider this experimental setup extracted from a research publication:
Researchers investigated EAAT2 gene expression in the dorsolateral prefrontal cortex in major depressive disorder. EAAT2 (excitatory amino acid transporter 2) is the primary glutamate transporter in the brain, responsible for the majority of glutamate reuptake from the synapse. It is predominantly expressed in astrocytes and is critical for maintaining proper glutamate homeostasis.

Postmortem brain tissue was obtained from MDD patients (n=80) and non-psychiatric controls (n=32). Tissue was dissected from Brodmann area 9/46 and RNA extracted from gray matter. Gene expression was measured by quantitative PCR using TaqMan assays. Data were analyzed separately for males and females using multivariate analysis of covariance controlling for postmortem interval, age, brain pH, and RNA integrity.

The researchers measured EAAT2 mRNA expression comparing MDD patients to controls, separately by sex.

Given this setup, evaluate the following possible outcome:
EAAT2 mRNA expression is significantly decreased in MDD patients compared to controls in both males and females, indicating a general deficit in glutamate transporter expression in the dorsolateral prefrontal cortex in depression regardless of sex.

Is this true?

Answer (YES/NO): NO